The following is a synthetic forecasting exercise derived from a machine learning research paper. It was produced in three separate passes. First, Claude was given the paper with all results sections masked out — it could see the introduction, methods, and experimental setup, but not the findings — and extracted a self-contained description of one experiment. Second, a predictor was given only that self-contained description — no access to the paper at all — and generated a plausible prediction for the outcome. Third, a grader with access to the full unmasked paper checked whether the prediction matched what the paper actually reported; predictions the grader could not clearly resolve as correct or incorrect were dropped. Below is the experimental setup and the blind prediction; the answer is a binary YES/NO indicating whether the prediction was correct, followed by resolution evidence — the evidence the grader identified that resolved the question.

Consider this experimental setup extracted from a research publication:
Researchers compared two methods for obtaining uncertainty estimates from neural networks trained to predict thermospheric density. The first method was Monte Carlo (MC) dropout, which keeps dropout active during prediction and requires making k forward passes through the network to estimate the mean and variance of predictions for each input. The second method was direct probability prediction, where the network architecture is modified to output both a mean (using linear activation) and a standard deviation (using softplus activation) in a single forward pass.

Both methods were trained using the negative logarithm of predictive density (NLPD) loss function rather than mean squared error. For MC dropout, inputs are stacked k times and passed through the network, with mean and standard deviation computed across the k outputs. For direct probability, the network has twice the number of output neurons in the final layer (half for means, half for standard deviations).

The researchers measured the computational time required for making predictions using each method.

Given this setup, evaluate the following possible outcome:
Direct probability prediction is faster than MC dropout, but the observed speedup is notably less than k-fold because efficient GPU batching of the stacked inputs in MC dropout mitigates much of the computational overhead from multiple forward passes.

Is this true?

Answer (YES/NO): NO